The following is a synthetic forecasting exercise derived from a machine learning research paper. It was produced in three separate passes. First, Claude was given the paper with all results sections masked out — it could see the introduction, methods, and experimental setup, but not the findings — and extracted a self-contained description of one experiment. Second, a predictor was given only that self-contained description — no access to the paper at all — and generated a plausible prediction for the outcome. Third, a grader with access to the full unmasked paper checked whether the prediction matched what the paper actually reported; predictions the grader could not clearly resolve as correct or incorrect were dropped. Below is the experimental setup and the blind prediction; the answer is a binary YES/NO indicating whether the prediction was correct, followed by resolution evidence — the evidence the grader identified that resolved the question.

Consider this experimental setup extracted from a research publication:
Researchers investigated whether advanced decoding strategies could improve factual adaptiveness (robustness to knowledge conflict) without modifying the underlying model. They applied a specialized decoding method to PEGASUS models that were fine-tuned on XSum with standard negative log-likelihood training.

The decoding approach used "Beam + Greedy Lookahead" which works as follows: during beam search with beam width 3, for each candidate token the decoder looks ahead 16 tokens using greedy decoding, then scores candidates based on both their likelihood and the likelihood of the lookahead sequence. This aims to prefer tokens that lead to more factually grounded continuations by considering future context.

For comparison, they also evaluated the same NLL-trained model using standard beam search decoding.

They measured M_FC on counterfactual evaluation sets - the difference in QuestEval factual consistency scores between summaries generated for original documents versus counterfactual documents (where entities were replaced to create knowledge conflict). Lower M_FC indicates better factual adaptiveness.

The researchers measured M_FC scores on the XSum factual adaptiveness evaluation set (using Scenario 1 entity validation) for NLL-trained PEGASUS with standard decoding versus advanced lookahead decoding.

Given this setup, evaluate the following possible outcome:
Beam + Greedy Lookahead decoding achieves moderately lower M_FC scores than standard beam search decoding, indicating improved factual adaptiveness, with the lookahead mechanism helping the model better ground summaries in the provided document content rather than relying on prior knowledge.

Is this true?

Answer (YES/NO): NO